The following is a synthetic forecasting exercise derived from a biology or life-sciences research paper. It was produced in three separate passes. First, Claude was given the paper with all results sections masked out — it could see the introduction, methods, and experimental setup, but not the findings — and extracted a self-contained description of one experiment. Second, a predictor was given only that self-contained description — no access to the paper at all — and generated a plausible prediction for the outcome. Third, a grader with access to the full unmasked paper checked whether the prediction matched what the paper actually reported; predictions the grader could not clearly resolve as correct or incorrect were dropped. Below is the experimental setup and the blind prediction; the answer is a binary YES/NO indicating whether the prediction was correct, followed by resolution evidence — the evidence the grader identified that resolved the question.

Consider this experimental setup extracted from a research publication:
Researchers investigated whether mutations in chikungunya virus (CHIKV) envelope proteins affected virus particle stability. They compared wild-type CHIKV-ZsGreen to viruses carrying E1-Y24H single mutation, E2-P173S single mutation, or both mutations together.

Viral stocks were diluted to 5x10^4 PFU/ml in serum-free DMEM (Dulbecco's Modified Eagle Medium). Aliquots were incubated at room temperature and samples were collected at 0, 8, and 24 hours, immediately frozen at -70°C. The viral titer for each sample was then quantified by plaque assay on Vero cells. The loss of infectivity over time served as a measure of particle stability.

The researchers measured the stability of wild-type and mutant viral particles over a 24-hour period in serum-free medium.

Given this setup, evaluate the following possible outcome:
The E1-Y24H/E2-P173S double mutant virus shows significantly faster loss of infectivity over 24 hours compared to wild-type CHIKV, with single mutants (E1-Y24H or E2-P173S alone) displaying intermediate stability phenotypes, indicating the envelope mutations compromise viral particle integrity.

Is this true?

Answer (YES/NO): NO